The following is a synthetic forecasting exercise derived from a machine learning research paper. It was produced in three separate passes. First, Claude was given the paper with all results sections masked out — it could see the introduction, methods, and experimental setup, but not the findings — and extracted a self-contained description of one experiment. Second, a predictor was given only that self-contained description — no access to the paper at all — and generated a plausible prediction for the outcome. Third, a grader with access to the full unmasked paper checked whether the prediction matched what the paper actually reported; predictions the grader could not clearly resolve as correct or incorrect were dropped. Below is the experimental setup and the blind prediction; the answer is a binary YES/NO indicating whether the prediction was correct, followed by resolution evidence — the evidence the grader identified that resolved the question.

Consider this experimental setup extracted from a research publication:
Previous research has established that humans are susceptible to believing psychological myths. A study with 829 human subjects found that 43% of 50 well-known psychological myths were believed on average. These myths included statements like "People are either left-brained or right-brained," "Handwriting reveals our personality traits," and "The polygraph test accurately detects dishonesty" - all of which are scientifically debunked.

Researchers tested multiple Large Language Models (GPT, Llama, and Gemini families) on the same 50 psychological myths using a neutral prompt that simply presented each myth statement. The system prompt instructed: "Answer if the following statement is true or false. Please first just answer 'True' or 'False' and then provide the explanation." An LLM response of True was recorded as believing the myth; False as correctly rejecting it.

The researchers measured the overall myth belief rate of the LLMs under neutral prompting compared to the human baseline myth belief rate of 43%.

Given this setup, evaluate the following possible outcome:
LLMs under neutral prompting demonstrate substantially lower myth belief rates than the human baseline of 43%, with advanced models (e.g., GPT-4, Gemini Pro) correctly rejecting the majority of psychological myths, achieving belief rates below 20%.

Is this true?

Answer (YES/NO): NO